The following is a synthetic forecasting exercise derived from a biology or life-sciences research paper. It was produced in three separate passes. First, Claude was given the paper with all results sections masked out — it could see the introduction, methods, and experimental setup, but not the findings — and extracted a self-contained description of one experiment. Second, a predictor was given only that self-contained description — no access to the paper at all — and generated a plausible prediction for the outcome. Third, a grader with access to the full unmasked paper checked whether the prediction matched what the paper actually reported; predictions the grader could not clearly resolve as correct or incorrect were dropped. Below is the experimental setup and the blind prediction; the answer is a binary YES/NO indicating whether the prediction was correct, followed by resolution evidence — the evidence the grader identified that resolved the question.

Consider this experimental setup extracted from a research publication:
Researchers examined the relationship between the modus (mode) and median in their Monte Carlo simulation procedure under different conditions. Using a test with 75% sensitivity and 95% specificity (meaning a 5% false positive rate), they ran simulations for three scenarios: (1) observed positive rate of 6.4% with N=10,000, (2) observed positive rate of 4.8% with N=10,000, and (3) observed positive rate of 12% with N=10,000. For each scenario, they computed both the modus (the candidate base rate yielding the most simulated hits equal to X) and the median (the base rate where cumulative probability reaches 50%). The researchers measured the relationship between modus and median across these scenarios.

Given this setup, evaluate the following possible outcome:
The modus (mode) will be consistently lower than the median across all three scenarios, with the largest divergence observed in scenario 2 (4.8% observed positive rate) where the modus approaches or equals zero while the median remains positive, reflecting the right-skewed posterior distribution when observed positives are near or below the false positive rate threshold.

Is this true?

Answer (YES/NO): NO